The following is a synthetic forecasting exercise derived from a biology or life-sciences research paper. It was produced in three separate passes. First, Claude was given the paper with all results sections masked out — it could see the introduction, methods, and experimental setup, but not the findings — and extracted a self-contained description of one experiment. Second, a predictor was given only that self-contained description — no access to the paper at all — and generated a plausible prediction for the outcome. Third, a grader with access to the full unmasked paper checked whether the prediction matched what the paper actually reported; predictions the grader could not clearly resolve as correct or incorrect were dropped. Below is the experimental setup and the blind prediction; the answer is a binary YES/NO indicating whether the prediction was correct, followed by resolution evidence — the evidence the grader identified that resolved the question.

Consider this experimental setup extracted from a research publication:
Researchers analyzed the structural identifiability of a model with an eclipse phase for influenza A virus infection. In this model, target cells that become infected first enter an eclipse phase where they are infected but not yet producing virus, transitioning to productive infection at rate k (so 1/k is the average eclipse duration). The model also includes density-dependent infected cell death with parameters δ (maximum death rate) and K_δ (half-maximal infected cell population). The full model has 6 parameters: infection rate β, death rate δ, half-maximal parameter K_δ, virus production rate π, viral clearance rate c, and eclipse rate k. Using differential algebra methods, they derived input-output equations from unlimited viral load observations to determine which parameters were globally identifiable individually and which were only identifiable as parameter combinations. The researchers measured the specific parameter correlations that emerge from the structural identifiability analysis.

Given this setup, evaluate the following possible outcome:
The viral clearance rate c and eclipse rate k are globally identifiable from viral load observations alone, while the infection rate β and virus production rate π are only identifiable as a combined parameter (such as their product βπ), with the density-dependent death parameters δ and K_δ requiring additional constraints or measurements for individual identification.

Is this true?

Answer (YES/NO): NO